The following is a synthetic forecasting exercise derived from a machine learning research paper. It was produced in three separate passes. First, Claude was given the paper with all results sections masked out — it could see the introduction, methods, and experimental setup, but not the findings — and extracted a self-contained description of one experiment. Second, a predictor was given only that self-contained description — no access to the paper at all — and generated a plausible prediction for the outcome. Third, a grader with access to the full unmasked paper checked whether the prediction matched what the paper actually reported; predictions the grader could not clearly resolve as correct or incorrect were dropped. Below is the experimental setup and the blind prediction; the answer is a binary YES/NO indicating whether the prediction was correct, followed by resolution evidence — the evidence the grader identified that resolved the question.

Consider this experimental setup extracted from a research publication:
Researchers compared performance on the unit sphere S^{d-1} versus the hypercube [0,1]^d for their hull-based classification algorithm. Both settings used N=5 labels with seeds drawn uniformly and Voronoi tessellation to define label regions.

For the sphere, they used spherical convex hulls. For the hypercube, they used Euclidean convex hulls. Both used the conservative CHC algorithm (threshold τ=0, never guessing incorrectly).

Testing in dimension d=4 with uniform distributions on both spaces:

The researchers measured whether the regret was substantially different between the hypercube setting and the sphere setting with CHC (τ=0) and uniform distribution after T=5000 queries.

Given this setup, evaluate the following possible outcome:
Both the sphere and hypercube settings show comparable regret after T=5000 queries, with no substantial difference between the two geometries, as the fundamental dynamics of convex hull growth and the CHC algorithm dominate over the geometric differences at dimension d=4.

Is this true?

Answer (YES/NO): NO